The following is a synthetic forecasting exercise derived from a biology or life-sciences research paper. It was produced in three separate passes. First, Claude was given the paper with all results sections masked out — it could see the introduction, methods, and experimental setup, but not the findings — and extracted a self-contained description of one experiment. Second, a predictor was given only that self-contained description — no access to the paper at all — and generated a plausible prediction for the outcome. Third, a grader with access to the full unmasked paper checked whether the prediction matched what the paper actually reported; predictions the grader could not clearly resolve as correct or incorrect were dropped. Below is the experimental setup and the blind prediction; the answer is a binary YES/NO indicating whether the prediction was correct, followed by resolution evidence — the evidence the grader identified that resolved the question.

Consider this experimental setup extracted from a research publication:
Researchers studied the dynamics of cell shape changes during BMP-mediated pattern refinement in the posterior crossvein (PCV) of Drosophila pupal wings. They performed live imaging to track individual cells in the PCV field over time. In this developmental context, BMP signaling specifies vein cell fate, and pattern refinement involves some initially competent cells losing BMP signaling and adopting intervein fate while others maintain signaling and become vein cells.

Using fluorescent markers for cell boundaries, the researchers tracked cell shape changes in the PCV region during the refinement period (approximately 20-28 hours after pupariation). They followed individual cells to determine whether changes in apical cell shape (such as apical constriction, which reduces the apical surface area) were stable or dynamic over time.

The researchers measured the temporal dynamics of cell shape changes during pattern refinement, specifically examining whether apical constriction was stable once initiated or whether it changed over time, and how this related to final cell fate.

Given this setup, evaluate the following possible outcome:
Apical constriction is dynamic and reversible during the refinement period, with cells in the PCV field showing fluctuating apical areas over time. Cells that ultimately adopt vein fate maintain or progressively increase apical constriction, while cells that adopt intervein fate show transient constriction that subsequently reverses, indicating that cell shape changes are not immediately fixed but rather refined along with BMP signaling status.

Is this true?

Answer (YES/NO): YES